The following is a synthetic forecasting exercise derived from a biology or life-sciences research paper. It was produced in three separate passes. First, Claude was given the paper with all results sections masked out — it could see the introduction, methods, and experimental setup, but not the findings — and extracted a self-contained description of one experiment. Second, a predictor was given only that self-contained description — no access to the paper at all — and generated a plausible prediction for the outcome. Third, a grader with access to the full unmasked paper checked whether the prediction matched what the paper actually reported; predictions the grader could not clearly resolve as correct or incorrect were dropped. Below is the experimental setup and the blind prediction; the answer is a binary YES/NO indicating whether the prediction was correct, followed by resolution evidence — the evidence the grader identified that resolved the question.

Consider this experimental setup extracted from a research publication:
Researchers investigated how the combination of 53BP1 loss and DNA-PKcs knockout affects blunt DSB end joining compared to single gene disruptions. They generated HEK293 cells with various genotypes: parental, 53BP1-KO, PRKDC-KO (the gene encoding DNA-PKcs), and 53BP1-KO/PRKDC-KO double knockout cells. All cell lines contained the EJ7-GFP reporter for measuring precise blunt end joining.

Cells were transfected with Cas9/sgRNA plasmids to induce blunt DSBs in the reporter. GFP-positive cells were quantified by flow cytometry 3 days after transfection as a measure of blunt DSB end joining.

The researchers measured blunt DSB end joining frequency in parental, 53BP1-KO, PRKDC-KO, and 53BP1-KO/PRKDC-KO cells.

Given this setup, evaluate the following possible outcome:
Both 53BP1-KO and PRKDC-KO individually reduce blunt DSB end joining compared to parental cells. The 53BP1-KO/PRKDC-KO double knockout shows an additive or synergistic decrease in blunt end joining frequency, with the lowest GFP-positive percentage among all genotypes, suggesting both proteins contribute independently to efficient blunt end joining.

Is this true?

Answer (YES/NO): NO